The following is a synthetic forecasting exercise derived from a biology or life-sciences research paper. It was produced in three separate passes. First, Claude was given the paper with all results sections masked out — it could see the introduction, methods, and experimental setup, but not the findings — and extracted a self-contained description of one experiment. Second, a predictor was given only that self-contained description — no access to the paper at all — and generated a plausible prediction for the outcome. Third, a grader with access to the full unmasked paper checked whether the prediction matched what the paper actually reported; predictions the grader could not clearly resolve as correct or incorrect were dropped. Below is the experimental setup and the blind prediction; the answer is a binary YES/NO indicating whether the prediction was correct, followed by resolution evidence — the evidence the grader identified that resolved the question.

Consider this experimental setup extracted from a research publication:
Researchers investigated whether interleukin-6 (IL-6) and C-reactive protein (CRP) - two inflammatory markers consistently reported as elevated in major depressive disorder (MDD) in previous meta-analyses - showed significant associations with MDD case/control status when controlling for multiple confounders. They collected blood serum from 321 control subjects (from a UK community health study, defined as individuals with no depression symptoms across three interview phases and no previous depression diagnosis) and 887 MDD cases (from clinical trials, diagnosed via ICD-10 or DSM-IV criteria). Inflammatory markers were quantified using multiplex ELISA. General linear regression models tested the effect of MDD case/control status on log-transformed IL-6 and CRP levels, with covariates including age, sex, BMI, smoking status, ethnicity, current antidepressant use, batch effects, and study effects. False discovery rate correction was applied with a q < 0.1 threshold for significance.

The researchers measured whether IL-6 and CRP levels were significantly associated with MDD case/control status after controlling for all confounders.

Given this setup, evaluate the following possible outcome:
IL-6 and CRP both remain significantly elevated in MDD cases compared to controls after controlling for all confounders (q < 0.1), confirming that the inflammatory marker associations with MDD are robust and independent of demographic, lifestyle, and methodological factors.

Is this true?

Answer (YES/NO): NO